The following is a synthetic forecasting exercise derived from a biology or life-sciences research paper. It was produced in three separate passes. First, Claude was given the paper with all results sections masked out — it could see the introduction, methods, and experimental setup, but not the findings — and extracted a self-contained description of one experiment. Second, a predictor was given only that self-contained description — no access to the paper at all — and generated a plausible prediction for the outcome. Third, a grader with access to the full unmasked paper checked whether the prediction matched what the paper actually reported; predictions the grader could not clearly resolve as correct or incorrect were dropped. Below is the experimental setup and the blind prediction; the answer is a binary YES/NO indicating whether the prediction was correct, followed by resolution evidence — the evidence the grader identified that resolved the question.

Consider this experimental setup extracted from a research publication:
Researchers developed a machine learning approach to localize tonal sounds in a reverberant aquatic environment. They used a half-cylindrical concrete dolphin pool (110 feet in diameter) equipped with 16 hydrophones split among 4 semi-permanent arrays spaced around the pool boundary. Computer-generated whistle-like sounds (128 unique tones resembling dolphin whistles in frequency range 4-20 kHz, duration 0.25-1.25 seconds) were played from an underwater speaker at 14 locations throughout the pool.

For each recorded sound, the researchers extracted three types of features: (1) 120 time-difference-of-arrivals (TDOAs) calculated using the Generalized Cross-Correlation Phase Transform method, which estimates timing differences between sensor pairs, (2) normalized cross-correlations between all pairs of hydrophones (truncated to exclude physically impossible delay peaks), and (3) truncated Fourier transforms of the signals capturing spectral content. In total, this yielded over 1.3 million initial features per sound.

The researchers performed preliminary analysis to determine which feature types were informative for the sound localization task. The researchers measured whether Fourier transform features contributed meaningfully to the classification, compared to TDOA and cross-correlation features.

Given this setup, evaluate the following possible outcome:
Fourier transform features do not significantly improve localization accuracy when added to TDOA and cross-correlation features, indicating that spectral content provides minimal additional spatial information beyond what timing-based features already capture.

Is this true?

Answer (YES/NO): YES